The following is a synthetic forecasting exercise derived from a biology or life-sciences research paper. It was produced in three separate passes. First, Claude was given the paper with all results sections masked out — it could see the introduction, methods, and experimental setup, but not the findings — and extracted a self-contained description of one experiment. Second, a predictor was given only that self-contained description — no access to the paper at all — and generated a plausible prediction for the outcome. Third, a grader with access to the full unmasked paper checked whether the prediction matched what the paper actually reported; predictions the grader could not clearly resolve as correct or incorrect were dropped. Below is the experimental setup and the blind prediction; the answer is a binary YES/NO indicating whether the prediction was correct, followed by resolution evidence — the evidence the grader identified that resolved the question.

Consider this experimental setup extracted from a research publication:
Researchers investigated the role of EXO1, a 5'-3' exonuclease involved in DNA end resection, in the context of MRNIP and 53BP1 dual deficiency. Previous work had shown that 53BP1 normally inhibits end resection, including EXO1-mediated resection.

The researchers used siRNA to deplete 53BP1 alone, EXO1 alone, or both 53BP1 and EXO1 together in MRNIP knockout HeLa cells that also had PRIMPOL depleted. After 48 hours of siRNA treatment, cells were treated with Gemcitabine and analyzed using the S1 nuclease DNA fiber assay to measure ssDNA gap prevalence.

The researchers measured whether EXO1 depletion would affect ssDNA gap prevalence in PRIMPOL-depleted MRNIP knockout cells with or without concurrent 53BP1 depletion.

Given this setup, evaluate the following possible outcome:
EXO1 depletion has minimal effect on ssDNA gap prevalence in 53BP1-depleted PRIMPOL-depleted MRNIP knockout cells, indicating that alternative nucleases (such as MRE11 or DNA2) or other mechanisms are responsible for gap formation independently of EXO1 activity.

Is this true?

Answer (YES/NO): NO